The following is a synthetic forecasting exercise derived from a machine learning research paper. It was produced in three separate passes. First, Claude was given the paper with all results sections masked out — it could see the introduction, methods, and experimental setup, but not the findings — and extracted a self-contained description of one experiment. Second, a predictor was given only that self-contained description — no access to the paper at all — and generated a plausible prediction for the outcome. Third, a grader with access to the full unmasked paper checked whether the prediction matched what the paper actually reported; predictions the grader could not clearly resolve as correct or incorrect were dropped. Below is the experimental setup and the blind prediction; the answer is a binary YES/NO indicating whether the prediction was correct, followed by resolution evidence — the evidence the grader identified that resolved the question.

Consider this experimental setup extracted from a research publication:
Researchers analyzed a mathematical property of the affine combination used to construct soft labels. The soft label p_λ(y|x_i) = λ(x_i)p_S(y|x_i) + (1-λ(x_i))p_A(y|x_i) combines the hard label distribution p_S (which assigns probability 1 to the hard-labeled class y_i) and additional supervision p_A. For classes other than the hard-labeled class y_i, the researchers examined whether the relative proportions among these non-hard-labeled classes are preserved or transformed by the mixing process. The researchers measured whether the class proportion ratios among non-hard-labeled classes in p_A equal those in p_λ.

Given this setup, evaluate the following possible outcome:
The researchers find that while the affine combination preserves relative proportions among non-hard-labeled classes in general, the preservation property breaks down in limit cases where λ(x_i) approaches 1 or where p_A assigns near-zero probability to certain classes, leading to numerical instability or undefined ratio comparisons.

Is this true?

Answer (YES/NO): NO